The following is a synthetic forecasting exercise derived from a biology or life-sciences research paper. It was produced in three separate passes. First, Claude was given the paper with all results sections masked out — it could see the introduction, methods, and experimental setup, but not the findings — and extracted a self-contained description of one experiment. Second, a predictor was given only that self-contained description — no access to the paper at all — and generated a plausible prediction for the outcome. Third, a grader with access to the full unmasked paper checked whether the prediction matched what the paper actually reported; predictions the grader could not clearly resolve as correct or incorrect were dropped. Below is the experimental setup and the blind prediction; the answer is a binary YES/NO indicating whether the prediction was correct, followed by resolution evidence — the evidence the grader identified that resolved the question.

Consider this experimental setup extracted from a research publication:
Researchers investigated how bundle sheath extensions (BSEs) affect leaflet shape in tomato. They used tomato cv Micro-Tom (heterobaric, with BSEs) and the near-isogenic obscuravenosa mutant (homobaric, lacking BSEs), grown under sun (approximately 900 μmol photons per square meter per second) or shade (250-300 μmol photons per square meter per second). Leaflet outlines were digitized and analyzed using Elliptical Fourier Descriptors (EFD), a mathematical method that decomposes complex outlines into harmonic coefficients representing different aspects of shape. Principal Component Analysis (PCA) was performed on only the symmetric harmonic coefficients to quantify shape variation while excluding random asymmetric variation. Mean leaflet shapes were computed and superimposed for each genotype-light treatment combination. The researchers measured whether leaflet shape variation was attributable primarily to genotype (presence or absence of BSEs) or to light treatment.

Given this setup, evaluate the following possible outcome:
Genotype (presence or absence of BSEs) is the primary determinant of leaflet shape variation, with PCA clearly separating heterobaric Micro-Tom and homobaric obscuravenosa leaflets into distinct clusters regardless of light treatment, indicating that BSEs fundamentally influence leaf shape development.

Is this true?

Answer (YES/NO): YES